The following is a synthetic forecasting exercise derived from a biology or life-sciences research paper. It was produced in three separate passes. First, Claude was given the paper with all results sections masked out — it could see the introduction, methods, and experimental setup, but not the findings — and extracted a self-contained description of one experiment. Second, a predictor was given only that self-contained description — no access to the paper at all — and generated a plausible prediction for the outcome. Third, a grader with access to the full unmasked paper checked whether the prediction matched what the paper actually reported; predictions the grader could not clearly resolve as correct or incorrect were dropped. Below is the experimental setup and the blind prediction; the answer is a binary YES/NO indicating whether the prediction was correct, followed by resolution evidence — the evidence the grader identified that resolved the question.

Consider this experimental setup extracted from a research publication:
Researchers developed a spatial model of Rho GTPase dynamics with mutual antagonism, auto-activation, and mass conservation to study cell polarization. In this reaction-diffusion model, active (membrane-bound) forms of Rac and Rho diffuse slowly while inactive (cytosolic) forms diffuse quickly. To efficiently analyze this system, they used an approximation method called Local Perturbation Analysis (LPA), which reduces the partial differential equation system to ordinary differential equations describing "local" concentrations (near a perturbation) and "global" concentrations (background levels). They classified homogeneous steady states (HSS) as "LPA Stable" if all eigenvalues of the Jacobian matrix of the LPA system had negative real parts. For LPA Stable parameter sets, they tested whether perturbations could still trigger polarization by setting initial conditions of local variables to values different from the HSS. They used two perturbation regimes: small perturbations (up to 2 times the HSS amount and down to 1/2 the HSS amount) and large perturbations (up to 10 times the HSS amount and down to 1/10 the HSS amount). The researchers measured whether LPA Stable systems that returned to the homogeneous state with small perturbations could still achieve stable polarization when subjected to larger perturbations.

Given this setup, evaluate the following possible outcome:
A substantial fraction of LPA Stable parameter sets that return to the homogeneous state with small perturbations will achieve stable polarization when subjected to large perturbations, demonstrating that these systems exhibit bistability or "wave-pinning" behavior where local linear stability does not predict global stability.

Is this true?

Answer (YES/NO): YES